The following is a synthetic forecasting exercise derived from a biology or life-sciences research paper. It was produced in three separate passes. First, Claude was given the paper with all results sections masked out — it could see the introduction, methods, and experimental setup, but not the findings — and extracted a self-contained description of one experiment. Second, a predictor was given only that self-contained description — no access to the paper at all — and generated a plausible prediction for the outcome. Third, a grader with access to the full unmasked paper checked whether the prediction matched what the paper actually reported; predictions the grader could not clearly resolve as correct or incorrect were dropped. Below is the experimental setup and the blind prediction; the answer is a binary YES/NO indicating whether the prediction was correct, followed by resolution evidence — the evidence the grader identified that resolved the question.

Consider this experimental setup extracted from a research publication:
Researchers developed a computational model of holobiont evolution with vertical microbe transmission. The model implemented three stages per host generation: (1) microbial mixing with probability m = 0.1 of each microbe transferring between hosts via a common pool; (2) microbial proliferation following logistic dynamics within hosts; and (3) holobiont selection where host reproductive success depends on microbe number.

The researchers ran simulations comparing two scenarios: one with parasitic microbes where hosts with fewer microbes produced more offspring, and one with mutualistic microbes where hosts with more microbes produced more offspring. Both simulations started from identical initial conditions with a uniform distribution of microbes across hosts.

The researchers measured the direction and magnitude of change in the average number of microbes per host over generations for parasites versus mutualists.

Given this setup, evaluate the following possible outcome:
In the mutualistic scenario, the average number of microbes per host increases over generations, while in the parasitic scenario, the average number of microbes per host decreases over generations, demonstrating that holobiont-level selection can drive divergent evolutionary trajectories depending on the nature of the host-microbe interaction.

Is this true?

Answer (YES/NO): YES